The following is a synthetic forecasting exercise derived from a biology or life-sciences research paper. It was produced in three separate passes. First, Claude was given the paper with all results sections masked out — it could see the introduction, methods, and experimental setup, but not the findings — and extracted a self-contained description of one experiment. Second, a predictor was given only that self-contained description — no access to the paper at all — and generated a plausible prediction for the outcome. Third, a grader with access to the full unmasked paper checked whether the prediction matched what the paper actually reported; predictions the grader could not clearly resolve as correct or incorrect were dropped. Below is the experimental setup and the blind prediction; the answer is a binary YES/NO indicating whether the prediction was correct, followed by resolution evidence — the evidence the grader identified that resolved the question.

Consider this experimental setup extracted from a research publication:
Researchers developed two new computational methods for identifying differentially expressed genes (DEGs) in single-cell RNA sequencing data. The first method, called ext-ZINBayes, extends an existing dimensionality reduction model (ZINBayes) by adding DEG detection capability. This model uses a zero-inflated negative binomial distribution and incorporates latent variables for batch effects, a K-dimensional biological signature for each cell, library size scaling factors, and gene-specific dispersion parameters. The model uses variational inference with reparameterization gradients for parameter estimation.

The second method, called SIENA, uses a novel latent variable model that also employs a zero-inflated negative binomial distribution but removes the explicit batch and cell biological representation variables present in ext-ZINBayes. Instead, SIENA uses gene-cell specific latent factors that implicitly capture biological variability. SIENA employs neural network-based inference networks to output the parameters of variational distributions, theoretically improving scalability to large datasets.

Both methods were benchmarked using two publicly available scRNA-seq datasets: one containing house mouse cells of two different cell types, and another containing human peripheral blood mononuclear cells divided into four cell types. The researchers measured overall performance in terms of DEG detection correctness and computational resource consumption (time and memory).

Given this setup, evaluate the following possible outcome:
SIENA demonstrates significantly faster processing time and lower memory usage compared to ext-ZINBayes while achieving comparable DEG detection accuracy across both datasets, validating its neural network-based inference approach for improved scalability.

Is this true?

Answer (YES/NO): NO